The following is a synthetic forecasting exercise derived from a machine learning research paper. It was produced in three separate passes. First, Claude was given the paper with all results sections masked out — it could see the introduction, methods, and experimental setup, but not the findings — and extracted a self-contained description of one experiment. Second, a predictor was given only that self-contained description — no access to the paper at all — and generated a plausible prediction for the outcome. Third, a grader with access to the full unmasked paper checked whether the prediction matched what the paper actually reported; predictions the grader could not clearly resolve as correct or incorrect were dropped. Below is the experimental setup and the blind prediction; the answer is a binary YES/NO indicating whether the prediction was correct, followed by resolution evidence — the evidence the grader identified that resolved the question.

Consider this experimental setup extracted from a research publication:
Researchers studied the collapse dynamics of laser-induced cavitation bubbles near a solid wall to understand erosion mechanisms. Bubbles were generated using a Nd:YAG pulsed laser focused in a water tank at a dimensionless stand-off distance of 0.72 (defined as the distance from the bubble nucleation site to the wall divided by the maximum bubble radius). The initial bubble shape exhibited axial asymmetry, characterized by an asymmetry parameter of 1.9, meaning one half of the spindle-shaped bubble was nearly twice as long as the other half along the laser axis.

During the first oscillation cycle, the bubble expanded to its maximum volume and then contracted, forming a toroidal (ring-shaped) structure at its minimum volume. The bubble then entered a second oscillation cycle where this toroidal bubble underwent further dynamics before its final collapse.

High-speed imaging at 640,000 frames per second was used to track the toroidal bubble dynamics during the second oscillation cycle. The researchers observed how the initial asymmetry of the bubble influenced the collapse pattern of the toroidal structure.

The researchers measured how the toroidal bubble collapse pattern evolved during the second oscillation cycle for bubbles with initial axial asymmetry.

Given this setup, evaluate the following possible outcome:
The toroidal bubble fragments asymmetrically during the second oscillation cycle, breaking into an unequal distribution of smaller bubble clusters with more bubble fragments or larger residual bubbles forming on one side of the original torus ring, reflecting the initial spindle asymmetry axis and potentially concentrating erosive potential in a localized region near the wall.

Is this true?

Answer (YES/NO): NO